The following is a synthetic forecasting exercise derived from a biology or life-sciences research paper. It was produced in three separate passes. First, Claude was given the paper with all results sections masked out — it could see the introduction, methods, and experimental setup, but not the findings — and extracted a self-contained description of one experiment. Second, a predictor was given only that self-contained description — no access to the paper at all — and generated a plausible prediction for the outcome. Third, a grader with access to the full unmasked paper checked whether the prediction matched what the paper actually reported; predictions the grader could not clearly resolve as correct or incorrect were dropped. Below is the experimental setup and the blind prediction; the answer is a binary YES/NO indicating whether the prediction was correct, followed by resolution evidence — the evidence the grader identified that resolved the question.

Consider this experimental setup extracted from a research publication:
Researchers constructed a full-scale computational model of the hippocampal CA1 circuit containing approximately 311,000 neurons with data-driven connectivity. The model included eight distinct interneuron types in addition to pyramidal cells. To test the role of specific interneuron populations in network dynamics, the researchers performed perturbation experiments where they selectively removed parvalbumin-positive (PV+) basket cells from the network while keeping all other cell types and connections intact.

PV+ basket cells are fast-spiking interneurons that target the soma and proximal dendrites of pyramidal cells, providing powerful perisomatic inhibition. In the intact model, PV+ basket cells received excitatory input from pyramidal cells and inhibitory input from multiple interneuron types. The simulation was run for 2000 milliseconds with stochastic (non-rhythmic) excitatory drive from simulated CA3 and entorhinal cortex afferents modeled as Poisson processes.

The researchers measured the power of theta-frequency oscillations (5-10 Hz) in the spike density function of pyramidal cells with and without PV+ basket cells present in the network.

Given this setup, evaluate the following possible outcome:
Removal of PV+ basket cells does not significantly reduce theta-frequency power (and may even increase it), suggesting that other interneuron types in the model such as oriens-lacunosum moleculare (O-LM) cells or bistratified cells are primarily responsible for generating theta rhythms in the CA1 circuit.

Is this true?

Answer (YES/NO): NO